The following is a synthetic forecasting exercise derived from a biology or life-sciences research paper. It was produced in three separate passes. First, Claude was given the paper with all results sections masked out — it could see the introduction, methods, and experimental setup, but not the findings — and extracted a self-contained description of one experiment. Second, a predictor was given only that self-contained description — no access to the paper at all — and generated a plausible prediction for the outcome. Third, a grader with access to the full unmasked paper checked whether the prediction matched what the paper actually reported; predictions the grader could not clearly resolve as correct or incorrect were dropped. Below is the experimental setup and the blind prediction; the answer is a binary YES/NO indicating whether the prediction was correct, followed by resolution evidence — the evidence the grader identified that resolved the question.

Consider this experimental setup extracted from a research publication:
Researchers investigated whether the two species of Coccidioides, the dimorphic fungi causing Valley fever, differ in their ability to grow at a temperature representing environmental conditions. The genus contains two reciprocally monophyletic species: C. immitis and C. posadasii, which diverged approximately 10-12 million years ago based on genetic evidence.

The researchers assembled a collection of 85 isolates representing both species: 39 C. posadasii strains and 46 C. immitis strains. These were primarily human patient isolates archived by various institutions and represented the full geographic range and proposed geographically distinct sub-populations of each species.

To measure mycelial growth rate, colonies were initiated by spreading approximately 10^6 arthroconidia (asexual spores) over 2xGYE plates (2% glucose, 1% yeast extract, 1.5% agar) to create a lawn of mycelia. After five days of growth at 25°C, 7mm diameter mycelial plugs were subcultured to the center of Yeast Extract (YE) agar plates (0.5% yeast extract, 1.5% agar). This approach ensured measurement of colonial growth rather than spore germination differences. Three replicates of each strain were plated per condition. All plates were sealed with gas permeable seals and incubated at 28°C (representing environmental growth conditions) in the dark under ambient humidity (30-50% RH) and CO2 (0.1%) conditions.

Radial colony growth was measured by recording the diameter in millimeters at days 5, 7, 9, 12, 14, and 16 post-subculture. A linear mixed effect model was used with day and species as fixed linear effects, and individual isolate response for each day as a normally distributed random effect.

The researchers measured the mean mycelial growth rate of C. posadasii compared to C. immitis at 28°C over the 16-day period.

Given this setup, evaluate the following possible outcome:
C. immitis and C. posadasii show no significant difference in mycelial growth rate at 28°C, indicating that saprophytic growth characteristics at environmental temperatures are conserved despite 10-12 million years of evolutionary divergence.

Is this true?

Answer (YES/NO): YES